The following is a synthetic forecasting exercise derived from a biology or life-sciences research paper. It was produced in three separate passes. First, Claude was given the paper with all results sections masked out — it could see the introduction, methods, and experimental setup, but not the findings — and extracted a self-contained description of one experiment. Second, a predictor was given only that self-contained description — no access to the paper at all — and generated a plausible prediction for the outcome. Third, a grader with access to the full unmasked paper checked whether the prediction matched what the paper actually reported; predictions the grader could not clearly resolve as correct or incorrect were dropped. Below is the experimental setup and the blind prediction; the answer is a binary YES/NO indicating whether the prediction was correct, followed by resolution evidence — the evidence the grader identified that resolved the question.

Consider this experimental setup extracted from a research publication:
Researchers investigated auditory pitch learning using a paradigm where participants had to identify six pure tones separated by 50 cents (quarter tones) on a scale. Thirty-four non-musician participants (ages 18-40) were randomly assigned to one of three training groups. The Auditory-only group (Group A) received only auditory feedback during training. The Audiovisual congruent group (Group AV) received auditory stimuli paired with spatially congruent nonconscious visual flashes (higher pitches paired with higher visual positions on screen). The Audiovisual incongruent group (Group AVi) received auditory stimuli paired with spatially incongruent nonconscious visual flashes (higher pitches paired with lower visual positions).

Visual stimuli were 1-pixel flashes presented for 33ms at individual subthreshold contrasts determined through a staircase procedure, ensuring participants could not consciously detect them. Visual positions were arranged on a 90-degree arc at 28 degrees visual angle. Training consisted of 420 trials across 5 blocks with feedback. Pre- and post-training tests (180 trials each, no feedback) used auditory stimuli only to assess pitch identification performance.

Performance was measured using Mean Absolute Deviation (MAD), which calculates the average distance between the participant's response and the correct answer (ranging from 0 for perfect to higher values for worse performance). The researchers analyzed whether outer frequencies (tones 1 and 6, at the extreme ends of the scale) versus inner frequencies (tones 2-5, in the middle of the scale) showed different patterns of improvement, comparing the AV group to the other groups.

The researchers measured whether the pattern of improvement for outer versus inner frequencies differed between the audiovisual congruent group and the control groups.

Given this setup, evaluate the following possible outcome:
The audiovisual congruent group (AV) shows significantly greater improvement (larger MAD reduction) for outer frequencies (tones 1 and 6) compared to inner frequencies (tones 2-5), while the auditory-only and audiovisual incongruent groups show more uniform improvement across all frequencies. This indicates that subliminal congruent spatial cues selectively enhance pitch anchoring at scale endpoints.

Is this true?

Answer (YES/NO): YES